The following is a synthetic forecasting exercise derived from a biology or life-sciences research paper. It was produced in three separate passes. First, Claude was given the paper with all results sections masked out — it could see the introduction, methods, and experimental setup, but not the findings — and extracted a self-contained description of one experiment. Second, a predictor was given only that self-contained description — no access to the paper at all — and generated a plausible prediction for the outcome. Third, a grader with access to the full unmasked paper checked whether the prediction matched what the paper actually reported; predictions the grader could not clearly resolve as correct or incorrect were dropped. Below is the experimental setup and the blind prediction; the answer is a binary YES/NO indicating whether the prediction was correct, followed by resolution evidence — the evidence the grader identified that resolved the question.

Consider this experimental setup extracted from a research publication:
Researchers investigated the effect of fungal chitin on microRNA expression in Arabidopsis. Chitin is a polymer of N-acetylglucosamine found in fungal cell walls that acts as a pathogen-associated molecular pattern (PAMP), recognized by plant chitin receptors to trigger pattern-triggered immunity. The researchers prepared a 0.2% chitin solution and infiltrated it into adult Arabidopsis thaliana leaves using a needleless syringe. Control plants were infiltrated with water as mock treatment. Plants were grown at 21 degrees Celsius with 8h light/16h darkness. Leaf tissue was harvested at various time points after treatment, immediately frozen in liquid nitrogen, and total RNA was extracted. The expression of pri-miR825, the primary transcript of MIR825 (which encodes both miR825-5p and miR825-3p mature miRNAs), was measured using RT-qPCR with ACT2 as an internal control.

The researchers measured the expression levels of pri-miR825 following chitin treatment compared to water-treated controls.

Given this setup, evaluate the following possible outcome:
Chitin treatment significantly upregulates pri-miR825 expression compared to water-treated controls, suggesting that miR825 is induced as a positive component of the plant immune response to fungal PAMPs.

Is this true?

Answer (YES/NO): NO